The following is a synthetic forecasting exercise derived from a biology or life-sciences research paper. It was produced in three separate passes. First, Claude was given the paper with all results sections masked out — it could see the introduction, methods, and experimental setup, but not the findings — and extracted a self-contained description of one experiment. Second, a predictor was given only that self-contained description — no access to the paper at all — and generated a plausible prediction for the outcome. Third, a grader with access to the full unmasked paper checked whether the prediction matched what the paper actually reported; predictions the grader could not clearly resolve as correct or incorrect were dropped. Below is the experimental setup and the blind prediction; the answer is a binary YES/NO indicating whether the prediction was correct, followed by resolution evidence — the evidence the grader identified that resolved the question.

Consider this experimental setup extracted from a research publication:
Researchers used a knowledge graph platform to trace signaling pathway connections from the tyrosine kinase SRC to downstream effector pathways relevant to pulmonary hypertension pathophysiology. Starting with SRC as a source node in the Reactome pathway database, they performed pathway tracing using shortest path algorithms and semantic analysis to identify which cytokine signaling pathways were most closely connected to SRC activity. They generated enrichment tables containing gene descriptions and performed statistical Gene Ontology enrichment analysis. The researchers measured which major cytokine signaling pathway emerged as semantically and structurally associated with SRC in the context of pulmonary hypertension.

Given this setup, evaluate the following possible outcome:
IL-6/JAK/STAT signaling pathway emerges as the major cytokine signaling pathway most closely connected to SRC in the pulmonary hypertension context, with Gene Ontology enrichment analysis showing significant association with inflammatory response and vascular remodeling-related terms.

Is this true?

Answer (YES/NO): NO